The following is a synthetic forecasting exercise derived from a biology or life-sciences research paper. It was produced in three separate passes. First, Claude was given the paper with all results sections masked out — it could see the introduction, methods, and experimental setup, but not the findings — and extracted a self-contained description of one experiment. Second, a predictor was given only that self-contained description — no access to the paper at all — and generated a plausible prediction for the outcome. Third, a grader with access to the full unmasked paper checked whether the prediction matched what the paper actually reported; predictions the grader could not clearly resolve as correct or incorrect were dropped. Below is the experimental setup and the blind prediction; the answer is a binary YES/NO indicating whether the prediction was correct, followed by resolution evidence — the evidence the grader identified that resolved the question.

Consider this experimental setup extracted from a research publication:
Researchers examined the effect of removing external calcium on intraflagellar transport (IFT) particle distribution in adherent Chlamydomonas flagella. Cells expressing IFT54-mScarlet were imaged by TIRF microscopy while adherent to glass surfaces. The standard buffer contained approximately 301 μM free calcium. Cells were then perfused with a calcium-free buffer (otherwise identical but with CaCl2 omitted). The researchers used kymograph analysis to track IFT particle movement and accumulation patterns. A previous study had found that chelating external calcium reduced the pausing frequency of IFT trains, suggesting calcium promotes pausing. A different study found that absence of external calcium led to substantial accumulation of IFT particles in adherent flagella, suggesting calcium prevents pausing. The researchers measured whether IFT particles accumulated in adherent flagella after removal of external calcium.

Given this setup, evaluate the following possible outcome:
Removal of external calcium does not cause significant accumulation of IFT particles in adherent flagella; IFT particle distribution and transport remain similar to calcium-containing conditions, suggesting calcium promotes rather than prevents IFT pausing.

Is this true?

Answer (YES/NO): NO